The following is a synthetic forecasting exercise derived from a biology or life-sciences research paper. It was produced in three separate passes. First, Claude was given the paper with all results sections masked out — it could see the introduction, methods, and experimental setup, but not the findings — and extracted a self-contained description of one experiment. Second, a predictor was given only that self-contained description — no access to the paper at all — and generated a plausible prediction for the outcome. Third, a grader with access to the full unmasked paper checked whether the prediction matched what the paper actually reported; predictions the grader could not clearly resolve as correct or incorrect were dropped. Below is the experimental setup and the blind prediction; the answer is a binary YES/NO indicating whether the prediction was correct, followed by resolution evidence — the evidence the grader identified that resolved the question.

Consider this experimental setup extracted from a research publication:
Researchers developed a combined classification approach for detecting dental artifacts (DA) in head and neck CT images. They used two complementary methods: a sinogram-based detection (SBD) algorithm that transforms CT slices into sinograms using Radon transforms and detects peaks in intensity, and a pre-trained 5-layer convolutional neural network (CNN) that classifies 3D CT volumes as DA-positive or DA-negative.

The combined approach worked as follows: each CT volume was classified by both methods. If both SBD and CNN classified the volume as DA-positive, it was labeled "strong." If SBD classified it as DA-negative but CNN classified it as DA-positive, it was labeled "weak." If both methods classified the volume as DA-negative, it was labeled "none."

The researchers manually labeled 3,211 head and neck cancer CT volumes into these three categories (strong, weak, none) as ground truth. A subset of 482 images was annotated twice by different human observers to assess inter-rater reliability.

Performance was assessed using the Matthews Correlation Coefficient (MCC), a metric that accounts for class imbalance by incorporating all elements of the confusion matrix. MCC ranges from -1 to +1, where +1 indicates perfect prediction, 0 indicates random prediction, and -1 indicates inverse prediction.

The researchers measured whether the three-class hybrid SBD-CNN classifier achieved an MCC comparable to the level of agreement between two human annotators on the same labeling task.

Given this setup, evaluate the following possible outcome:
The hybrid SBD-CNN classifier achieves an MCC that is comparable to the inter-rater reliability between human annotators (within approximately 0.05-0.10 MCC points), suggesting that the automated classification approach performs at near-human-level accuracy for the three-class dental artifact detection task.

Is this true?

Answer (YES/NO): YES